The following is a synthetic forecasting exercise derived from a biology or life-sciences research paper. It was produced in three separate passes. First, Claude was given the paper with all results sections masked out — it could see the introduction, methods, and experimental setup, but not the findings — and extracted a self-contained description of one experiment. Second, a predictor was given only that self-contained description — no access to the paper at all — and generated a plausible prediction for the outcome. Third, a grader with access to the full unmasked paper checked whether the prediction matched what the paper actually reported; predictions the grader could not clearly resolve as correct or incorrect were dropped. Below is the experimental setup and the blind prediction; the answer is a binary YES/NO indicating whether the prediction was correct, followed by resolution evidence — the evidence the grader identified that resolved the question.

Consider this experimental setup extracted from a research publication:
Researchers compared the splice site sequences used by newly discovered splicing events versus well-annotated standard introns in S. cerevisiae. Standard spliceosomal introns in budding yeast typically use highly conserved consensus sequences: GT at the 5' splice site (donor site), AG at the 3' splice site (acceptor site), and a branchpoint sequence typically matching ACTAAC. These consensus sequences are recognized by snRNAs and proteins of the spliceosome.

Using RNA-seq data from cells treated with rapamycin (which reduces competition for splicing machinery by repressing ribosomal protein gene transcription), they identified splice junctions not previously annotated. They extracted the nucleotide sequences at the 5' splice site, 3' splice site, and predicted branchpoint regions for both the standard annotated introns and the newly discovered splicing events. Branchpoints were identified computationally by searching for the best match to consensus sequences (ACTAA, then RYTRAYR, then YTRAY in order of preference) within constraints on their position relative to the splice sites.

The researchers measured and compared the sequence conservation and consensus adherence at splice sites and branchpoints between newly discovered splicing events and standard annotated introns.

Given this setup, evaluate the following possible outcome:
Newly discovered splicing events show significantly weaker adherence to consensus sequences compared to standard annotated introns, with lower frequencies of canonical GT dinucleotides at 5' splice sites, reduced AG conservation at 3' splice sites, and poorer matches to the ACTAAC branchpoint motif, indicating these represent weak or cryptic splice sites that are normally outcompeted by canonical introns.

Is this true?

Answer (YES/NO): NO